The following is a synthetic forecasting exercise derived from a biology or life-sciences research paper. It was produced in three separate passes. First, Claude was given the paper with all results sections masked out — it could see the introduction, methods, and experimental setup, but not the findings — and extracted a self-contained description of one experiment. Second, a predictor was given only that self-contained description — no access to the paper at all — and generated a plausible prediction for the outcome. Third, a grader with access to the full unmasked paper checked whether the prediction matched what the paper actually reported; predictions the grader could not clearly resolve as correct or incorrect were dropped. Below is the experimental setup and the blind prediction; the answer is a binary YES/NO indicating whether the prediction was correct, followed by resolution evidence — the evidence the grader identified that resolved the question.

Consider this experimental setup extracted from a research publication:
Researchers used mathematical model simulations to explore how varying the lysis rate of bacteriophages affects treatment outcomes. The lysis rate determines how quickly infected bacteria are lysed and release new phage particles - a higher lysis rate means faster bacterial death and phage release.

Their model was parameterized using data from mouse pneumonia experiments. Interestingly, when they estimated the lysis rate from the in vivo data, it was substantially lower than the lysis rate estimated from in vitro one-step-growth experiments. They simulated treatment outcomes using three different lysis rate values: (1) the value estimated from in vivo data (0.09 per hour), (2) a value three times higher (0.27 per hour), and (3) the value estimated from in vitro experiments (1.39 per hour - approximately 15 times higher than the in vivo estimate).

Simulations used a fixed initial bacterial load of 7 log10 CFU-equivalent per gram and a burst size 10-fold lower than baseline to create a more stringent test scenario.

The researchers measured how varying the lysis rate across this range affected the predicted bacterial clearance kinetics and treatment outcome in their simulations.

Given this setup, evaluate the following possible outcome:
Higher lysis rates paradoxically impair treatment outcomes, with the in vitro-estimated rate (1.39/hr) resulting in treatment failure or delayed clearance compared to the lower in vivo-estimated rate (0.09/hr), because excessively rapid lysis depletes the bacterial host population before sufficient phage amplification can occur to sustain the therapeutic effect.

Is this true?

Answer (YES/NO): NO